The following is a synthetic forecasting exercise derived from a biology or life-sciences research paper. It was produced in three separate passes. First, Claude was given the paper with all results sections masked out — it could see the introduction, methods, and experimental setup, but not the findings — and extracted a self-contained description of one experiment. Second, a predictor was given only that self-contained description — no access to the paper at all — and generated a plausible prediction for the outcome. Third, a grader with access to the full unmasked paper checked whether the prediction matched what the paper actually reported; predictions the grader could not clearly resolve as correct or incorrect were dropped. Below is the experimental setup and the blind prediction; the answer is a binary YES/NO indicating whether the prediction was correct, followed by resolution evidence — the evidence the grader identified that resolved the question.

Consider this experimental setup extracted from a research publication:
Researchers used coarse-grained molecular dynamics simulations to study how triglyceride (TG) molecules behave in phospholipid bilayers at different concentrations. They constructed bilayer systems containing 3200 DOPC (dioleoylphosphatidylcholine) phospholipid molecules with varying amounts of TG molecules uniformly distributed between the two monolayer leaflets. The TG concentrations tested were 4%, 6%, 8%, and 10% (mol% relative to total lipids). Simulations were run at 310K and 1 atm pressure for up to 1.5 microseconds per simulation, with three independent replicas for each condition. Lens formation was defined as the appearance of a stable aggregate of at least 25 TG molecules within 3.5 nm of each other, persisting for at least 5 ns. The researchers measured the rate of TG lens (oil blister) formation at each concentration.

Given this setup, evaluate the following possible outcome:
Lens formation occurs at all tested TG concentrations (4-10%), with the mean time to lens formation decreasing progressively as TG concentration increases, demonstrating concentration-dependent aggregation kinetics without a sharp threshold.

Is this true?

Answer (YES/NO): NO